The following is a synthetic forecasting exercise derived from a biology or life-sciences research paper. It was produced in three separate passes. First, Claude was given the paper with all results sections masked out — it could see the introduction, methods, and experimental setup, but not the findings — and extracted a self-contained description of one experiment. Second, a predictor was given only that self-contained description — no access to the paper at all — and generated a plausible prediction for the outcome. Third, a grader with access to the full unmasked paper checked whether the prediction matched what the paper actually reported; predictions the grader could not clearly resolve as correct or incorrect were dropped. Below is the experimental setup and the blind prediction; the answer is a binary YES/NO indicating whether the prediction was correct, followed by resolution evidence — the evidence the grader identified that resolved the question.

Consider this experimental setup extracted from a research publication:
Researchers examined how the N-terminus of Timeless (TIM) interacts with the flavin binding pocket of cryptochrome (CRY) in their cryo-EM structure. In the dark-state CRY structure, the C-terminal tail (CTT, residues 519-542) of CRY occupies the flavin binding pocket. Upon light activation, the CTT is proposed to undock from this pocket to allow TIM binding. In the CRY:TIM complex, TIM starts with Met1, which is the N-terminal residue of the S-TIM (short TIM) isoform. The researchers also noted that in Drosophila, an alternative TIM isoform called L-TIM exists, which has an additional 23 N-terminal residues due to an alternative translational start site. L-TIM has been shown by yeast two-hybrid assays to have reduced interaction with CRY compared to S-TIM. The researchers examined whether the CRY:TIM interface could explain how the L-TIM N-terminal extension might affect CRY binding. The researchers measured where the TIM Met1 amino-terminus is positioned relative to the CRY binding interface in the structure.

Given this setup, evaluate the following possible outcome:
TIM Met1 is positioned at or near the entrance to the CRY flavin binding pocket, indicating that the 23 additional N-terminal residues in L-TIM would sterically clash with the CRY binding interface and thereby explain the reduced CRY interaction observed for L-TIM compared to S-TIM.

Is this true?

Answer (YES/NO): NO